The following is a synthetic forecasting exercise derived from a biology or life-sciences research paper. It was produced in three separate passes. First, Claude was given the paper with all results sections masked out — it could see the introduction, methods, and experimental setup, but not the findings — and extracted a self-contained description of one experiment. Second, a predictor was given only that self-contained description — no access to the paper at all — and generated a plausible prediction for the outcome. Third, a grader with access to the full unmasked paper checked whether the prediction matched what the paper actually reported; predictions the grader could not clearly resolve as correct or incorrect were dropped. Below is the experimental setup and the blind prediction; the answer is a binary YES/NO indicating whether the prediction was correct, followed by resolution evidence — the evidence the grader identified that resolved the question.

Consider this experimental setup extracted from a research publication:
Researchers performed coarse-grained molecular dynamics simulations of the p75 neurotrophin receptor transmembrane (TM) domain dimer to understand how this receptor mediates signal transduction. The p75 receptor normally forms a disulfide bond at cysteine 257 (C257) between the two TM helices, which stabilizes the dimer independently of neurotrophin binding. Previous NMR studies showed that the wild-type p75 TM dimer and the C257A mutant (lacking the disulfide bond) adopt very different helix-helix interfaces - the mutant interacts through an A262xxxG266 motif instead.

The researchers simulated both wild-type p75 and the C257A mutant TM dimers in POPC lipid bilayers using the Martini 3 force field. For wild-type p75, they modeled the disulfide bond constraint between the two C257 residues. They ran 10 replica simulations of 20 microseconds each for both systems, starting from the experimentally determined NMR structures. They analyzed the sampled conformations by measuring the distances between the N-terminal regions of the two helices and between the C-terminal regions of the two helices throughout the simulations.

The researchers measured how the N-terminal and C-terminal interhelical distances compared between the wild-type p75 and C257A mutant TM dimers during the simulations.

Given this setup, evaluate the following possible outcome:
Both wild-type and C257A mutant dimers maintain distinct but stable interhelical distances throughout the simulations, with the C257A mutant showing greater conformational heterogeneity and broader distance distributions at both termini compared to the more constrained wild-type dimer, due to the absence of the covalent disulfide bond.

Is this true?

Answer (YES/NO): YES